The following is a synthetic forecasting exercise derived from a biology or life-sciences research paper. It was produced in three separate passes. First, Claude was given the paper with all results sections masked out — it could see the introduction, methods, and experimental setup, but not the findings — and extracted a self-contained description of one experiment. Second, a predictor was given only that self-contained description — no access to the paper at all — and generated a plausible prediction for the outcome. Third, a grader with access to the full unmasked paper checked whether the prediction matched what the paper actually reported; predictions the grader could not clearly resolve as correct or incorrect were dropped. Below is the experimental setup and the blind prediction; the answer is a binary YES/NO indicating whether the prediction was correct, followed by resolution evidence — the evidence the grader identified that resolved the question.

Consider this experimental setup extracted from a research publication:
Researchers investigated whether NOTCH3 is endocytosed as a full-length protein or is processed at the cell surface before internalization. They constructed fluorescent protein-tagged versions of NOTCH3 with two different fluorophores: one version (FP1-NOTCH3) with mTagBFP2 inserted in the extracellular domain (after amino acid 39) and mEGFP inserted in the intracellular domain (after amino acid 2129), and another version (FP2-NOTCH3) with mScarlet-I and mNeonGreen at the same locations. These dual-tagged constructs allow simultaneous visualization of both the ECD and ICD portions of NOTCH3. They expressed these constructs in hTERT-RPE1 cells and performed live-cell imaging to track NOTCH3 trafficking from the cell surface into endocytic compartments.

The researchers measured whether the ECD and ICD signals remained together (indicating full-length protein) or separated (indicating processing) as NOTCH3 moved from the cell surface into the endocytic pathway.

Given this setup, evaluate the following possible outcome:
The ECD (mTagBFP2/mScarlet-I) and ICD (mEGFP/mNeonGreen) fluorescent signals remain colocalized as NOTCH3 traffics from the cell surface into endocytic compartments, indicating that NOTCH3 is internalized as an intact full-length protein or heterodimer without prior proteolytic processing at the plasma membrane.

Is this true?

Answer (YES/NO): NO